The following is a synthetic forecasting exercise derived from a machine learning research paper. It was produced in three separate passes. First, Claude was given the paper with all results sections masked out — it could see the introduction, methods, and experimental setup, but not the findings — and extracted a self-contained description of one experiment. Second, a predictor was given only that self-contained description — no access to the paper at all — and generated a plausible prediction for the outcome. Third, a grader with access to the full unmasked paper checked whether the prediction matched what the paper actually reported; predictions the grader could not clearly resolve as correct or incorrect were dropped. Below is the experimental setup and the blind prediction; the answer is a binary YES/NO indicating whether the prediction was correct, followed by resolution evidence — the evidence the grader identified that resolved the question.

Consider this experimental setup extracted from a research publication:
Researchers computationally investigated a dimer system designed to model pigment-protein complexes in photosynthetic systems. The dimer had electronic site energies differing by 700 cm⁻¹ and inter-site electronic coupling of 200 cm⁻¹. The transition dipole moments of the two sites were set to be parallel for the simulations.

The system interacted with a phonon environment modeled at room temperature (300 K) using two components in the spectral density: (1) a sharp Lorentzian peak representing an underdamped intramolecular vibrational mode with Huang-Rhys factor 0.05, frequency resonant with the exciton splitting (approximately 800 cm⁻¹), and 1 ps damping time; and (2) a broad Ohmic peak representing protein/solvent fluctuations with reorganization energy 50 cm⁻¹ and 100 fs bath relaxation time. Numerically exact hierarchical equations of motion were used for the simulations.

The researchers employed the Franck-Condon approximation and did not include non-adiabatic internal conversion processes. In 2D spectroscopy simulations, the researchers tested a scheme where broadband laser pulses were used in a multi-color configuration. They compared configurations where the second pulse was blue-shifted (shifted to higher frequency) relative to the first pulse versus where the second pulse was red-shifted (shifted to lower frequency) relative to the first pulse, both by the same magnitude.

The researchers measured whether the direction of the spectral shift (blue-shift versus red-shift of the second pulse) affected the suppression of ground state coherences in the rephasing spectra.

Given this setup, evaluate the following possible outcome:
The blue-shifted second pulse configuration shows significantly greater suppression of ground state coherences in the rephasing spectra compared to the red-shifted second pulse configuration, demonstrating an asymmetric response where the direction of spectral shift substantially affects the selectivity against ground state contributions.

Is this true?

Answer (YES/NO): YES